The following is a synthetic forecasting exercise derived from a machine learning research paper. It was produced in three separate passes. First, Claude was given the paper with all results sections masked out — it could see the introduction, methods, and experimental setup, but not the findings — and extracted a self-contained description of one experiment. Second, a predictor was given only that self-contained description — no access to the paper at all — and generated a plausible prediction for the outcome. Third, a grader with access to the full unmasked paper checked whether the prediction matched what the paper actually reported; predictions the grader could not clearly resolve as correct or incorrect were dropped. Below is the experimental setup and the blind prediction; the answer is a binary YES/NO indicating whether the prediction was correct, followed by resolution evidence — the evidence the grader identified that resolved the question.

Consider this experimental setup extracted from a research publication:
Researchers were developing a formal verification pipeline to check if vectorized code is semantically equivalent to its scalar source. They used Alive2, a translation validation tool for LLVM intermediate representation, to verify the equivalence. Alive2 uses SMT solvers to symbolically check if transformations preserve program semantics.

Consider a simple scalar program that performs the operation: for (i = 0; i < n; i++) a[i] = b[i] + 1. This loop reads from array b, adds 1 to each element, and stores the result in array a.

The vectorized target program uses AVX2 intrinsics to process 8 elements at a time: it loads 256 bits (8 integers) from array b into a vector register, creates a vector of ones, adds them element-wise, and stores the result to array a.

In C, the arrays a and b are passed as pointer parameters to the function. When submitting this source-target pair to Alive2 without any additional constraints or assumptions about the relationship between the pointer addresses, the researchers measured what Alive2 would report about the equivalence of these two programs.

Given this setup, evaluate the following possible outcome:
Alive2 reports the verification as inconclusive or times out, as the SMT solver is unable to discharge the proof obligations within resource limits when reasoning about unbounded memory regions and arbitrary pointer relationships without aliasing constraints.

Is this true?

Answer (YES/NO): NO